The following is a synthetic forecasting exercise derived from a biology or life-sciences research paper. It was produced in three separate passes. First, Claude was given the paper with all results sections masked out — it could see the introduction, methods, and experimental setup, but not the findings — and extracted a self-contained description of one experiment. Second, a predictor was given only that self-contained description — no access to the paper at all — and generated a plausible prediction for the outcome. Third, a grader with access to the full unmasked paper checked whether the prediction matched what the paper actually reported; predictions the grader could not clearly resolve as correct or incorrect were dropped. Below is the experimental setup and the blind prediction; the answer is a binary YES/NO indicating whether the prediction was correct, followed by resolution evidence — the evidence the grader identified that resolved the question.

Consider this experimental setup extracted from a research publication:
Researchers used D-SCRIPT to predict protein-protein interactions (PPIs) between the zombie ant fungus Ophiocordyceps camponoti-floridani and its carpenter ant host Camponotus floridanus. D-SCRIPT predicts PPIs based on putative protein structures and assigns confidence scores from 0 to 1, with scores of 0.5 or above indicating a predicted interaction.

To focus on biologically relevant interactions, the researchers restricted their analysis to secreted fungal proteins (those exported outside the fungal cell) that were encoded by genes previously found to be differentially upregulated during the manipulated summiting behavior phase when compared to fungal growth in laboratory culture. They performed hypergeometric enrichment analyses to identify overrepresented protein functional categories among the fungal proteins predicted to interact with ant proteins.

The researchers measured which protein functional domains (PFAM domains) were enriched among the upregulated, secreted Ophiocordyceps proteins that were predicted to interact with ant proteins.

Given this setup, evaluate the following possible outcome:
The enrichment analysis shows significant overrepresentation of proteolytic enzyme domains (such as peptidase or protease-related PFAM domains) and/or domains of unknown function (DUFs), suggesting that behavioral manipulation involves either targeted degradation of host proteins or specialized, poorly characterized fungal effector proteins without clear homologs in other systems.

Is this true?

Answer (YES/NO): YES